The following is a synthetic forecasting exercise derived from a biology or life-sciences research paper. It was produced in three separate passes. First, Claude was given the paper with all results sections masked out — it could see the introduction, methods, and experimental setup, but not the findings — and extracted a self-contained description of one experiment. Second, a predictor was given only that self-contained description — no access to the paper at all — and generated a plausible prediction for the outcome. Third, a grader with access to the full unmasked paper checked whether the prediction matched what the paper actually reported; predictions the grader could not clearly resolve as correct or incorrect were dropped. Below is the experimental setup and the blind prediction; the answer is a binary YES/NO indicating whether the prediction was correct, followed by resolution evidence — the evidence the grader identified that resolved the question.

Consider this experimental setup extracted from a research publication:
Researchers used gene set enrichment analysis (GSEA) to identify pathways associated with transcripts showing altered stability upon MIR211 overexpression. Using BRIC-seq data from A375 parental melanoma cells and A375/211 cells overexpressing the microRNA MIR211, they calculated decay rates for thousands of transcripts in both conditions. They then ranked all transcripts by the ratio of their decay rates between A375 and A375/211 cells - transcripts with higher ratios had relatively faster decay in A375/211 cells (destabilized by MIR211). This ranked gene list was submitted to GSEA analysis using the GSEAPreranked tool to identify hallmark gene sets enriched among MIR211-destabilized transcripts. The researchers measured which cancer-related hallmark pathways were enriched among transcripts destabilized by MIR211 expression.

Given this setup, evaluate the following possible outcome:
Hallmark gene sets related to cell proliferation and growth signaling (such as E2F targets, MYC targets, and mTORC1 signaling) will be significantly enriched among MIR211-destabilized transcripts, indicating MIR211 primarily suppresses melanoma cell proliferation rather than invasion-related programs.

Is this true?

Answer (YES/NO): NO